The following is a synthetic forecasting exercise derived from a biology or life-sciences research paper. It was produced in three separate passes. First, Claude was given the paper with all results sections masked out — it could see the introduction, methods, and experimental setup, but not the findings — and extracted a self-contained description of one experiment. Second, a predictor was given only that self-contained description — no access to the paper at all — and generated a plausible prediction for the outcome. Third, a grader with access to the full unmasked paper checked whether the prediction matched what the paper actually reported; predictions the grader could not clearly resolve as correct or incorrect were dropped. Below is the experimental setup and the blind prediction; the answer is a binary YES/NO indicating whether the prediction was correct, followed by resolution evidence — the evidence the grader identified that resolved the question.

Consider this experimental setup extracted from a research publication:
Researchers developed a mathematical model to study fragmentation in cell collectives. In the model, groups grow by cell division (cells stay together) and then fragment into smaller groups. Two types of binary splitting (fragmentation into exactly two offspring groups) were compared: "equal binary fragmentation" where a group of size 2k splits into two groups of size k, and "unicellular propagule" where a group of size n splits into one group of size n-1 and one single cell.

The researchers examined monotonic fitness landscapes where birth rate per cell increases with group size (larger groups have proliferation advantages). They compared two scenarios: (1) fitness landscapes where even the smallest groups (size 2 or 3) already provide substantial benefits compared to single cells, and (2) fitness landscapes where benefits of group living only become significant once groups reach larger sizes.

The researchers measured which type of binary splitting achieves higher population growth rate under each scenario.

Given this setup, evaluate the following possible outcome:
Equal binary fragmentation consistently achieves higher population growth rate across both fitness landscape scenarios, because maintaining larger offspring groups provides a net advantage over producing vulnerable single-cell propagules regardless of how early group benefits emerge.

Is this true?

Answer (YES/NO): NO